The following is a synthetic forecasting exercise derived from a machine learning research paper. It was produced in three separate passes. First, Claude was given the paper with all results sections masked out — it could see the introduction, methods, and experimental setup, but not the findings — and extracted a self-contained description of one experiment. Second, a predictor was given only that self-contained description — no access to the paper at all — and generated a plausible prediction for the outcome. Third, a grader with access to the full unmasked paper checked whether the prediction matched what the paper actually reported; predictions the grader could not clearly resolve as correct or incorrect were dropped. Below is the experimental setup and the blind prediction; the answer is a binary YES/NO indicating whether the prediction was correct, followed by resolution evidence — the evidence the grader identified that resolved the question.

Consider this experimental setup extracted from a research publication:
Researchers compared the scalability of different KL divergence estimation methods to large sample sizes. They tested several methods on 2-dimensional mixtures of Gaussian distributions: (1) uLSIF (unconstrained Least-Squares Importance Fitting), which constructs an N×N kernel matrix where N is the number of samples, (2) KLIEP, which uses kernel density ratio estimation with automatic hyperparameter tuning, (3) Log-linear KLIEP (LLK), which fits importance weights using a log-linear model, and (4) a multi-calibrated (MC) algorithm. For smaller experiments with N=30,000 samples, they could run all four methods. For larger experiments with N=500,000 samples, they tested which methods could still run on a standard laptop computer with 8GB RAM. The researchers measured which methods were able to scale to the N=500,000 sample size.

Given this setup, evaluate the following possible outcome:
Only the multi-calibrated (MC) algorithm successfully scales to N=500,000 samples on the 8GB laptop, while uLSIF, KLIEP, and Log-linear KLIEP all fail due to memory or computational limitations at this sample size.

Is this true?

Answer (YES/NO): NO